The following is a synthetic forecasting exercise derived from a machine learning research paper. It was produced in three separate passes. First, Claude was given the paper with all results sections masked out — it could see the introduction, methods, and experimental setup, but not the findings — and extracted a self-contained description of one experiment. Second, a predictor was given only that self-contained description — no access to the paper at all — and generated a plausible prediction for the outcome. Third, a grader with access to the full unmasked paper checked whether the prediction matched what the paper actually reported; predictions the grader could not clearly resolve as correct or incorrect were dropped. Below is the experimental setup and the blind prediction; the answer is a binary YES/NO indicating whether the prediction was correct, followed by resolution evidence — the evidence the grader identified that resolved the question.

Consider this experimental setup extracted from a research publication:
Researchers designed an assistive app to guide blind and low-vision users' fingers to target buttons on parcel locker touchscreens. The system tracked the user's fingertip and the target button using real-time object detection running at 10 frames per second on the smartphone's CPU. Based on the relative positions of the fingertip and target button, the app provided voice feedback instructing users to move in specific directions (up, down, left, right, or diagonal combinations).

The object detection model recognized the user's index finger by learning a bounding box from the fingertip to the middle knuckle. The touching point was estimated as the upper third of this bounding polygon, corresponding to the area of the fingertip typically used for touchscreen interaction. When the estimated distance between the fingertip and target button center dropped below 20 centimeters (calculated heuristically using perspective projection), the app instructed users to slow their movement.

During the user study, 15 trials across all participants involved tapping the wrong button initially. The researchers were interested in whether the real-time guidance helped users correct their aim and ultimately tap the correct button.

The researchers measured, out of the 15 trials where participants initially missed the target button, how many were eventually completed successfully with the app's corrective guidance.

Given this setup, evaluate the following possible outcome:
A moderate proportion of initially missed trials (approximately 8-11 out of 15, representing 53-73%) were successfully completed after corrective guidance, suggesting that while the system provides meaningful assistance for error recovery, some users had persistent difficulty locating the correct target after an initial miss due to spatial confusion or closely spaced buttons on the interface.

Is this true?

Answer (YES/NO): NO